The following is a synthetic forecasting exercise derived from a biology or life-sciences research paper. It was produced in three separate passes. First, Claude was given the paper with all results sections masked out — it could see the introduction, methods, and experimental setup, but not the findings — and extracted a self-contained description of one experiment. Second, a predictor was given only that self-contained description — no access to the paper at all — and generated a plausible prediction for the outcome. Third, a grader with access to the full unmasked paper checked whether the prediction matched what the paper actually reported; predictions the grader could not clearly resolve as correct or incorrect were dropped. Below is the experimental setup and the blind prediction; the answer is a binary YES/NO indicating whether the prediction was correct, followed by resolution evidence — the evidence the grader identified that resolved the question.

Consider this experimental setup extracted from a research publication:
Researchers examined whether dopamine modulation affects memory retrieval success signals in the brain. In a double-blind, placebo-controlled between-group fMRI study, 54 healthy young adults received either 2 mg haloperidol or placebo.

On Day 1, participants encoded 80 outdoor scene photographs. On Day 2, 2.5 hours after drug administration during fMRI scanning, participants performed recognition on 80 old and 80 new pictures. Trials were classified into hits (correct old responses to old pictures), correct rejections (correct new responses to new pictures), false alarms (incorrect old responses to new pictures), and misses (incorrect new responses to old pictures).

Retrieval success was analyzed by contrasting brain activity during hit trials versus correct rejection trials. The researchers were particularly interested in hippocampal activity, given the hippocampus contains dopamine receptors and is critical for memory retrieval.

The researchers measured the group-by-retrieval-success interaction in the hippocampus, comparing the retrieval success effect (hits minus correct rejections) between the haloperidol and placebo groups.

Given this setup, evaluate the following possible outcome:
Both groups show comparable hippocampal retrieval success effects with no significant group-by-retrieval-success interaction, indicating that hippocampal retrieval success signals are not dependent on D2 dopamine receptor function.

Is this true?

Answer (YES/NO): NO